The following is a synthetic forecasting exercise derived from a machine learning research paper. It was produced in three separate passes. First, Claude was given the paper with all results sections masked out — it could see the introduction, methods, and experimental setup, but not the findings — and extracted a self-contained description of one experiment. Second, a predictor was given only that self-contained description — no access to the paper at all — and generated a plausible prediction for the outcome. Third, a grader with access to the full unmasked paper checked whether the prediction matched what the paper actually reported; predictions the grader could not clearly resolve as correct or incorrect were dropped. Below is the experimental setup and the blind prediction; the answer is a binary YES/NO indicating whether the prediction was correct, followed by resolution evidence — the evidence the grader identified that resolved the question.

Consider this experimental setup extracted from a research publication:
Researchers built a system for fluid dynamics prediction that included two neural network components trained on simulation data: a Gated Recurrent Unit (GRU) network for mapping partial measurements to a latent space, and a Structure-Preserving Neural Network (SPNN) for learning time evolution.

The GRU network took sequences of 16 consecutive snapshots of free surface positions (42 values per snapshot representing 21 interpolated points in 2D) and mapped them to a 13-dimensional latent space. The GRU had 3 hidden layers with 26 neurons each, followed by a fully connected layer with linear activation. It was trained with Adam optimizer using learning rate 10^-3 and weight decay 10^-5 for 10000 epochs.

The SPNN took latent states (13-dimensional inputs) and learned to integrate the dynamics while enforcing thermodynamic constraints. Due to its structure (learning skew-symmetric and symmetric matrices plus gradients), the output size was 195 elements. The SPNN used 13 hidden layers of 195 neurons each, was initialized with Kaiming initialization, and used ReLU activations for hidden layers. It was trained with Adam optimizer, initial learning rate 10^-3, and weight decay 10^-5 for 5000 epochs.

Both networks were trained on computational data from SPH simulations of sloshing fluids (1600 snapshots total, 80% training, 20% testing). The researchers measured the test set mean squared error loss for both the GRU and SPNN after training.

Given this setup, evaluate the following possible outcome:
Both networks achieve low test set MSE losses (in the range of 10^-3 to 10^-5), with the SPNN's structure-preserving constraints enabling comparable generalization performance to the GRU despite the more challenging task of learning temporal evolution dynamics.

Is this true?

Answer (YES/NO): NO